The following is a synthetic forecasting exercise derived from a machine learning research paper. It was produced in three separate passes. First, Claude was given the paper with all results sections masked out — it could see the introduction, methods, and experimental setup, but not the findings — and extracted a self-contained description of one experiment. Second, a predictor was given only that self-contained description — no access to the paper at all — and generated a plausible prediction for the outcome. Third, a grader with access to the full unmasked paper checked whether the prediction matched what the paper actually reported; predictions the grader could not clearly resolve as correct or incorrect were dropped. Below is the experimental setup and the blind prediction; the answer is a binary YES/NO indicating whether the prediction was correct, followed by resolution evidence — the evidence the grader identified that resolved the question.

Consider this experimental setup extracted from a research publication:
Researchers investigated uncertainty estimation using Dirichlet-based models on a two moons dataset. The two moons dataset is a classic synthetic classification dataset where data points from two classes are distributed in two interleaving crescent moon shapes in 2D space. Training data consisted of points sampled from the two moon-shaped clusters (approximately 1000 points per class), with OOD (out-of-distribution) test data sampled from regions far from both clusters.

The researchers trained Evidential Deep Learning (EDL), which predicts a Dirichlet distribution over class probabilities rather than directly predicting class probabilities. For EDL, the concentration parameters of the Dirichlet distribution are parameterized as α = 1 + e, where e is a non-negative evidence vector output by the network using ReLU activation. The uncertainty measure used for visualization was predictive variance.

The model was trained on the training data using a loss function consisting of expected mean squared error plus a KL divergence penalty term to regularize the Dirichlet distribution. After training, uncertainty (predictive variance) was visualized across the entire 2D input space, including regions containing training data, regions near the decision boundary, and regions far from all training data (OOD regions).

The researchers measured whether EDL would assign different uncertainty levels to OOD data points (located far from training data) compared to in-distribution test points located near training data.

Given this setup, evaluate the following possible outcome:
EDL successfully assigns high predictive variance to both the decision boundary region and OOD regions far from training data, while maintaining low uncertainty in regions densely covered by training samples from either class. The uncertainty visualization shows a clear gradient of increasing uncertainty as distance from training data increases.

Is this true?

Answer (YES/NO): NO